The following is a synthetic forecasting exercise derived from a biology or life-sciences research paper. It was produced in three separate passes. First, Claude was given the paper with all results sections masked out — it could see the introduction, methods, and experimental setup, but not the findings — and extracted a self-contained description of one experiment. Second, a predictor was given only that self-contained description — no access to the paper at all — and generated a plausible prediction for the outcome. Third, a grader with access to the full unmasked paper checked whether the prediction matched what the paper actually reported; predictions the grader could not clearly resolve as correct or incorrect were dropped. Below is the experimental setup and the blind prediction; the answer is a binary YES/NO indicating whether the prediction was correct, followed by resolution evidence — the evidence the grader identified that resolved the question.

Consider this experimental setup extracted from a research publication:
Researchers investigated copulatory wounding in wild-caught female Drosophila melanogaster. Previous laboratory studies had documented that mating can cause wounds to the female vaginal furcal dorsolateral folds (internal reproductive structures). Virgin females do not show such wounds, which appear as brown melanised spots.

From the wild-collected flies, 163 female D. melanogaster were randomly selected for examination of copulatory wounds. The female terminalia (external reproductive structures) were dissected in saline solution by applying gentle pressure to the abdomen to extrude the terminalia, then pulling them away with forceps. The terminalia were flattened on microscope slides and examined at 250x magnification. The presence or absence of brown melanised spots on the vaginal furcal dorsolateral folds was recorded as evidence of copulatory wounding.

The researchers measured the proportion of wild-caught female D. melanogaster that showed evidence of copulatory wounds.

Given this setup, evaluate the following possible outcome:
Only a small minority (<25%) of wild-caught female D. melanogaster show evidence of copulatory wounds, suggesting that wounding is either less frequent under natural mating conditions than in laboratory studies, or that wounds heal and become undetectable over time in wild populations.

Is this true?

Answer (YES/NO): NO